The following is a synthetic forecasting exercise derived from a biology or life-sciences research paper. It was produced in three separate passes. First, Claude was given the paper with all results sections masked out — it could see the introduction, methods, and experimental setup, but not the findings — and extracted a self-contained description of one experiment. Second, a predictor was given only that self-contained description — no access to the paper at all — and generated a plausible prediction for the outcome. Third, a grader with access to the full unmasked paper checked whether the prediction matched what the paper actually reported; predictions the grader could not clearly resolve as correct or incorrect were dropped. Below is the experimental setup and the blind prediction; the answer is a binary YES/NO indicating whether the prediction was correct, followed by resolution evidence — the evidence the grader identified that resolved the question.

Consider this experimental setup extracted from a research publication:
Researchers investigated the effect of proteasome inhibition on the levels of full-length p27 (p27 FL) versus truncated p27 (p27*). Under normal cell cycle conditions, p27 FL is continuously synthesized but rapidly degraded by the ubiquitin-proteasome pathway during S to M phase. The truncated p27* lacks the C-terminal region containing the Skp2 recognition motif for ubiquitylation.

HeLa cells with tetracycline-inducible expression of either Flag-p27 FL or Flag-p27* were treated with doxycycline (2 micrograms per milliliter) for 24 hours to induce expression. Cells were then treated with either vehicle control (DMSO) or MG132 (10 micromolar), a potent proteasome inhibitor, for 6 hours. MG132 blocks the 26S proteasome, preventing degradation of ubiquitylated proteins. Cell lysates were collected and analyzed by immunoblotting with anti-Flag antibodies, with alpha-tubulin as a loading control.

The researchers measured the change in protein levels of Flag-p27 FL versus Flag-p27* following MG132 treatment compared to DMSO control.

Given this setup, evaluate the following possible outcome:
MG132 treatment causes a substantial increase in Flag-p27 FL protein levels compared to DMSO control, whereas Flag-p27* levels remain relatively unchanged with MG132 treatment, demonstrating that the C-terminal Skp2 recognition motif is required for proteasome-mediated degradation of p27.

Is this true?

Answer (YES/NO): YES